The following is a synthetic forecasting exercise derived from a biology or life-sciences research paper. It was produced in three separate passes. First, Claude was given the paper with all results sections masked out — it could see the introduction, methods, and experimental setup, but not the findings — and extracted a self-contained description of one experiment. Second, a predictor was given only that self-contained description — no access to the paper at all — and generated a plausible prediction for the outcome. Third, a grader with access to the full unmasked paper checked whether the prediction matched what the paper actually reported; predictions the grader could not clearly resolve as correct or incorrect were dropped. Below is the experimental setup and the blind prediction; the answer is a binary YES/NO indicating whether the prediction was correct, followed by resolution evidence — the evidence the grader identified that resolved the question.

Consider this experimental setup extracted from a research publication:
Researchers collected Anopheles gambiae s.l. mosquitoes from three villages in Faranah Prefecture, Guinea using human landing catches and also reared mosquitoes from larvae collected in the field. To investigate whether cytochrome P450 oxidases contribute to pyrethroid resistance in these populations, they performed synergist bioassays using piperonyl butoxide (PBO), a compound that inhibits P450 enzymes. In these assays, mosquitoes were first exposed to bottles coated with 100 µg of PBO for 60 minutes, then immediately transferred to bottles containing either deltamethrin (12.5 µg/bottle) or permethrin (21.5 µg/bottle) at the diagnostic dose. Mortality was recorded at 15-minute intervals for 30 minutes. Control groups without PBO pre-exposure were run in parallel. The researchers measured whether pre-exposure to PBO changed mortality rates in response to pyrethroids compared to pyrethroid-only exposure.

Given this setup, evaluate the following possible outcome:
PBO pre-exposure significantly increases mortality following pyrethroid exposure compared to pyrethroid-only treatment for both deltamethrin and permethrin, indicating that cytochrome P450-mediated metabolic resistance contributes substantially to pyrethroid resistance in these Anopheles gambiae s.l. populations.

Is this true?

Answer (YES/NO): YES